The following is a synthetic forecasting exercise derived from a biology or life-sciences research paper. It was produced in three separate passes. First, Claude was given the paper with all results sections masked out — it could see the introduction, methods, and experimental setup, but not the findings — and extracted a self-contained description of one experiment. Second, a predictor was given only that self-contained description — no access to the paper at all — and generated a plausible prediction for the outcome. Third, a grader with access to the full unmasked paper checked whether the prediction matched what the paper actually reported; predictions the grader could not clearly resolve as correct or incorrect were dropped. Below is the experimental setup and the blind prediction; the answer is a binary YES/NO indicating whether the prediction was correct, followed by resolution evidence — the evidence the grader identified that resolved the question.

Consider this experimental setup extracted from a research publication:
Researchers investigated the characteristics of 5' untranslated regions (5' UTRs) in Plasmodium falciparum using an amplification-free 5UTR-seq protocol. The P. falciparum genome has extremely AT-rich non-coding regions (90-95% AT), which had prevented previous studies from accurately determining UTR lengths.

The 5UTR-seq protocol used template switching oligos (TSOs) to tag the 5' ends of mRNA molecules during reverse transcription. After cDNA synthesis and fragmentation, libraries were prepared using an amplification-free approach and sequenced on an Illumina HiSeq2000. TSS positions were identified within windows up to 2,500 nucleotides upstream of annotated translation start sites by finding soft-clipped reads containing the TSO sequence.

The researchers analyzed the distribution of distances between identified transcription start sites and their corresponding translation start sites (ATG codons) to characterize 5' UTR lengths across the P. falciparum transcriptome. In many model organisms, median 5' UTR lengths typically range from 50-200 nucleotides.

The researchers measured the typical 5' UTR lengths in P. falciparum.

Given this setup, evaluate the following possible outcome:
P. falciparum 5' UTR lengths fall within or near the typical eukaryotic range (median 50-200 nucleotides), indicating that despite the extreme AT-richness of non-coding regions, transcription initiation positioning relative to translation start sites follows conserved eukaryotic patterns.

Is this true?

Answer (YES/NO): NO